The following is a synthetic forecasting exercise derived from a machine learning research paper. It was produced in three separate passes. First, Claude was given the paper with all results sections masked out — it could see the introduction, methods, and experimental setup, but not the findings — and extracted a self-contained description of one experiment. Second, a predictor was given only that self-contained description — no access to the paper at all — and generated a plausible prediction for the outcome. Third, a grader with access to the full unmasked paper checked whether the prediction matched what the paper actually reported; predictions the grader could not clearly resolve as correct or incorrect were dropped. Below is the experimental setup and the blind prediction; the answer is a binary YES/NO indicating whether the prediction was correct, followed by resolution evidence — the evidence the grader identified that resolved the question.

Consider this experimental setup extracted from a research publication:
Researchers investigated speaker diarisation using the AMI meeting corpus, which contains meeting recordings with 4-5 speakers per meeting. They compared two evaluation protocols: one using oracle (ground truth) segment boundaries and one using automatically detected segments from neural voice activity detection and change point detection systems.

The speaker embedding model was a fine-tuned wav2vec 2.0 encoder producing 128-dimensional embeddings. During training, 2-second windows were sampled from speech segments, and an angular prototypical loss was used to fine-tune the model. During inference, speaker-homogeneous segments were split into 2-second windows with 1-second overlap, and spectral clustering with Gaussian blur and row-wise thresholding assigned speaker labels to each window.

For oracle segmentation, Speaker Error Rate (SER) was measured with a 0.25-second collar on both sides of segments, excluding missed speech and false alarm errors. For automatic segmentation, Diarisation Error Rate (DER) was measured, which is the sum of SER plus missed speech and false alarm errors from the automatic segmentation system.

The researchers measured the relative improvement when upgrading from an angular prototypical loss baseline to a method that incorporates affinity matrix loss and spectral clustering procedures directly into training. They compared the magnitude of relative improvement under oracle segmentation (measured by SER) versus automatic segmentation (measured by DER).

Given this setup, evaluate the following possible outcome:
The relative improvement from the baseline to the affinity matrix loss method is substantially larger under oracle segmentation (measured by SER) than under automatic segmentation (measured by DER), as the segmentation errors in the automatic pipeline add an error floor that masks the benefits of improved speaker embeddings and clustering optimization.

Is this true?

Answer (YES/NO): YES